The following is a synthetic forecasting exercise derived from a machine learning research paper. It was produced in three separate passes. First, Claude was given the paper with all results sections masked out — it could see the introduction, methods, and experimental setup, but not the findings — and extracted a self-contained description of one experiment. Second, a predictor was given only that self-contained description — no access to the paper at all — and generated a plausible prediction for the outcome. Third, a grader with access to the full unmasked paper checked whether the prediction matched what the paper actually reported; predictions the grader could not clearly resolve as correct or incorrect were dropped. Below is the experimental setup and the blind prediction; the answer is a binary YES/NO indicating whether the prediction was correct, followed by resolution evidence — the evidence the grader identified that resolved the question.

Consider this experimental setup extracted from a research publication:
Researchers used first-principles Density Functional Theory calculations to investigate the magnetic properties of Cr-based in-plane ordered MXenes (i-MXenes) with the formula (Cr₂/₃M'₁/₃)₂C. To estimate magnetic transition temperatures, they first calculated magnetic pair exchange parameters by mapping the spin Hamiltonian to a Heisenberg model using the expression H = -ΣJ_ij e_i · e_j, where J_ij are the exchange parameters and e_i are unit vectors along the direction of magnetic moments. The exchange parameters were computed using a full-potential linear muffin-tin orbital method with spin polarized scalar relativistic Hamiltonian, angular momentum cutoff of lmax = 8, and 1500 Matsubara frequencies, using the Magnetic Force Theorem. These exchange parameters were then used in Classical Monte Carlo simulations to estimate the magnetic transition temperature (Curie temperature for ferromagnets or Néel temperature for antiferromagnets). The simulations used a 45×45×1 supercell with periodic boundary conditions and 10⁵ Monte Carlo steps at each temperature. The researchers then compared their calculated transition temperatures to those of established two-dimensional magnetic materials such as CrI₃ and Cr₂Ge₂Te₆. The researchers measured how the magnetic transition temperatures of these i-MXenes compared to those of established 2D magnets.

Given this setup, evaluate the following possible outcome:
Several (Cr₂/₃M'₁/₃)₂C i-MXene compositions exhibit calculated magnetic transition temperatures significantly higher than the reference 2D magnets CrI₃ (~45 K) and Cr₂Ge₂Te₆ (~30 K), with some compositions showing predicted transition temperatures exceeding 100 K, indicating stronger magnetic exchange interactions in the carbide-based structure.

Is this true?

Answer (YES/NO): NO